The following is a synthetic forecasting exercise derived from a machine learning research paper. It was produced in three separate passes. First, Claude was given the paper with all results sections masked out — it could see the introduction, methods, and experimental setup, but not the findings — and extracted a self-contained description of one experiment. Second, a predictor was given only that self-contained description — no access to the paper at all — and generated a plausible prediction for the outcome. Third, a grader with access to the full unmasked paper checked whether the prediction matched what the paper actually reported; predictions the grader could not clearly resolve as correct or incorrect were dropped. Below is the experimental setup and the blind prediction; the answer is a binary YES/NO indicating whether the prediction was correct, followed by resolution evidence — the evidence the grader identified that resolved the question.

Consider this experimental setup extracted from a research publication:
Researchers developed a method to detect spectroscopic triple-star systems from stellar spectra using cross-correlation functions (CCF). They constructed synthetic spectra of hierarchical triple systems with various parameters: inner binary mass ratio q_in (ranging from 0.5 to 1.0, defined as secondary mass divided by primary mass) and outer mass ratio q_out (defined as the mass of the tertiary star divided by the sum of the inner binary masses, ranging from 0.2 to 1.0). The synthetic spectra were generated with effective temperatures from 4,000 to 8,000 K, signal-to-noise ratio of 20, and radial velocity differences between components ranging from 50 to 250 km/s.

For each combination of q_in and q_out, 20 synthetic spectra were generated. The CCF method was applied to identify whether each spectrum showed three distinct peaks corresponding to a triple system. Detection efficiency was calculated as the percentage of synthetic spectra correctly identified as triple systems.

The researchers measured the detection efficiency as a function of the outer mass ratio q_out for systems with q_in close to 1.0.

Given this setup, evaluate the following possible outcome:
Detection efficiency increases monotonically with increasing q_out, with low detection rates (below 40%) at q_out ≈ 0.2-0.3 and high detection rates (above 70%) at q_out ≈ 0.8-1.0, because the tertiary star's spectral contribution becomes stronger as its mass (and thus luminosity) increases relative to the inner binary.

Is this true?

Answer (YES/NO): NO